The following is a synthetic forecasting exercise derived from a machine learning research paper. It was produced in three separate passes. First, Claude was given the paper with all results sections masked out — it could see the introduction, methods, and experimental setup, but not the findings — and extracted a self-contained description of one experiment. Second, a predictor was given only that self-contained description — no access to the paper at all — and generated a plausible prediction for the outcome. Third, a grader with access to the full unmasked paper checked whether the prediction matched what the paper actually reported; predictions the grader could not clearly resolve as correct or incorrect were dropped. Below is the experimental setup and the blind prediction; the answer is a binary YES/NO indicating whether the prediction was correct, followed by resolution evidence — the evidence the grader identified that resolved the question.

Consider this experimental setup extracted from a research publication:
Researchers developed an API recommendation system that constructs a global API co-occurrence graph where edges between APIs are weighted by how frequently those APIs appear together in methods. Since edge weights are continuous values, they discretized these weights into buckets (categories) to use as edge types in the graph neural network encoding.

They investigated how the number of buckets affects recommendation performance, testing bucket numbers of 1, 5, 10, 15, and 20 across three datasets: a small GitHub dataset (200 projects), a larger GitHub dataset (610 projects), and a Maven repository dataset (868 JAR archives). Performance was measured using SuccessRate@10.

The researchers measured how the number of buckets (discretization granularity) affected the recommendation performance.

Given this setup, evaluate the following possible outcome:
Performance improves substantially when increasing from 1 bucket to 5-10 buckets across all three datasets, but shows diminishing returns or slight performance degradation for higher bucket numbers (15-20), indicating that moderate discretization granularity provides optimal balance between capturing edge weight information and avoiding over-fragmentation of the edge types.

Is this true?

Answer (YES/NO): NO